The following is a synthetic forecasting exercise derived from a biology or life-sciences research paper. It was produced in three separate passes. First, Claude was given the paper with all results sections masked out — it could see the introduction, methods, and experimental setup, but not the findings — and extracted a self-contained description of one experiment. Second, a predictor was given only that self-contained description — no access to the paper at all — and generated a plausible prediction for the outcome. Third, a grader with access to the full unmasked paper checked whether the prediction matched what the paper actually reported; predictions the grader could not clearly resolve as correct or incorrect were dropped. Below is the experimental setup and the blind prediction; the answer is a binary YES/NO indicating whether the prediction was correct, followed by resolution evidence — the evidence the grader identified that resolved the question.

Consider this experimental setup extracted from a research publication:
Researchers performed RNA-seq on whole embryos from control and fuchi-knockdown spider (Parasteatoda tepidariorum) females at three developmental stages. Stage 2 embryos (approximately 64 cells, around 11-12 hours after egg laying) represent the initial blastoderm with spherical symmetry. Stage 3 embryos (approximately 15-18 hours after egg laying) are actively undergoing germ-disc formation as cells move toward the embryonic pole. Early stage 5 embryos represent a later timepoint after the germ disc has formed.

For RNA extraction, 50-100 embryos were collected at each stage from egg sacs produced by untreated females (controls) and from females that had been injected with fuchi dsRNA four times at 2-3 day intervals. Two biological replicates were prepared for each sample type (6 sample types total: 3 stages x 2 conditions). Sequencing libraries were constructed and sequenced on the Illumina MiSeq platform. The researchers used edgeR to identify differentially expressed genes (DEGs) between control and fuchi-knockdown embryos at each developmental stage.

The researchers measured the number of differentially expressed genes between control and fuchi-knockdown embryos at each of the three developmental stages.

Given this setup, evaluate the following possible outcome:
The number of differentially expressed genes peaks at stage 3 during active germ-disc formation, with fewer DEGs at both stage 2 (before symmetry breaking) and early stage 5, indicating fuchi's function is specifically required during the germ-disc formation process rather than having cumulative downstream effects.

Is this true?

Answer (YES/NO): NO